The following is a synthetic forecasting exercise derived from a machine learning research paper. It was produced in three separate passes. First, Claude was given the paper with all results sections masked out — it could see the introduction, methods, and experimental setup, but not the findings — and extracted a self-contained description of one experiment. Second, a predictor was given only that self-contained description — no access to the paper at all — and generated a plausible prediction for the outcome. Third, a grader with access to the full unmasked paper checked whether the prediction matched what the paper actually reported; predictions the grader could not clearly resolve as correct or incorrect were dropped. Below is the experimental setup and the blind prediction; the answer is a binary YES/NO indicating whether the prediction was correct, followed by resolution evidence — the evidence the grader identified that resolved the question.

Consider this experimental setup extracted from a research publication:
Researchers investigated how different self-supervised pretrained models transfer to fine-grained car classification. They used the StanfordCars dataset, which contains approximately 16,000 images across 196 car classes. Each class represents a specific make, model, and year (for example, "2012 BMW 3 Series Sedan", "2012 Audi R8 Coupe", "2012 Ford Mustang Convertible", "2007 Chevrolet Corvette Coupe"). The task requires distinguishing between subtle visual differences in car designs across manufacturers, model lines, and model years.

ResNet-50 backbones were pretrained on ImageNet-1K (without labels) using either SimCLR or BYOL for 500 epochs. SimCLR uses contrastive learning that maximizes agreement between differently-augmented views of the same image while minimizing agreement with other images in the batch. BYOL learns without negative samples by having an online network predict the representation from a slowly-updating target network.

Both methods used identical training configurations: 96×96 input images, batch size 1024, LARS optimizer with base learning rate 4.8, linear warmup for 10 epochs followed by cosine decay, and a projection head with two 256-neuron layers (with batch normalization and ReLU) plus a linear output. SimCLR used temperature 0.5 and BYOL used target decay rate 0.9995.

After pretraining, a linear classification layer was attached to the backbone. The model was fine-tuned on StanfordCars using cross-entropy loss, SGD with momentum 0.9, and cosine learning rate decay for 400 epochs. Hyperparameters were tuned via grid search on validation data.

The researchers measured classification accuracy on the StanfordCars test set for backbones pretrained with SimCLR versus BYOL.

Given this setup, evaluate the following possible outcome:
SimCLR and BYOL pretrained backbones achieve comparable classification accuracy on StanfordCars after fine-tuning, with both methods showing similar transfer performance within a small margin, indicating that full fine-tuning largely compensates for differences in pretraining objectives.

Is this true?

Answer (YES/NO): NO